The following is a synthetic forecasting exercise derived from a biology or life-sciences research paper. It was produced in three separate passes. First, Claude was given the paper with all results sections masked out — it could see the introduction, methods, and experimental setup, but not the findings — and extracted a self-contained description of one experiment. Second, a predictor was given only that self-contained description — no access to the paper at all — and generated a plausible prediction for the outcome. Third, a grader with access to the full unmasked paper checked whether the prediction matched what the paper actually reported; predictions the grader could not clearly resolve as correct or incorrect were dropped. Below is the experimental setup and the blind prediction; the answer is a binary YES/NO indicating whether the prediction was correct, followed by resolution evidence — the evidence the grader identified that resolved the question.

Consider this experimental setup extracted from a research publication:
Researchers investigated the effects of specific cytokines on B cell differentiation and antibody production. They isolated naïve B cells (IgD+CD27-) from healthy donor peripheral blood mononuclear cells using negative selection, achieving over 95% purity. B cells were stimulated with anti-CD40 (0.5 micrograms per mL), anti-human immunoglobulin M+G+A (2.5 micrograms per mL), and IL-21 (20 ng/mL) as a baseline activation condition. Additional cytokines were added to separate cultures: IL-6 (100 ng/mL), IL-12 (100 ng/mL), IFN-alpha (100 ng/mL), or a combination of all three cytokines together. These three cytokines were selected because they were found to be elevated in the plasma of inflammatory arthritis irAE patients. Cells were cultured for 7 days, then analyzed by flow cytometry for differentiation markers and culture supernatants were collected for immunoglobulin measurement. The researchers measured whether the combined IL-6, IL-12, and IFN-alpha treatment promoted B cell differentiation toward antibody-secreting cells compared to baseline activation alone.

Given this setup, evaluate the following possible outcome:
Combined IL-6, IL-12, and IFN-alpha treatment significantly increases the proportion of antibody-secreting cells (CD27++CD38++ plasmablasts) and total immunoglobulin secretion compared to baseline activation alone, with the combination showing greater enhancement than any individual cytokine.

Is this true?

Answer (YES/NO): NO